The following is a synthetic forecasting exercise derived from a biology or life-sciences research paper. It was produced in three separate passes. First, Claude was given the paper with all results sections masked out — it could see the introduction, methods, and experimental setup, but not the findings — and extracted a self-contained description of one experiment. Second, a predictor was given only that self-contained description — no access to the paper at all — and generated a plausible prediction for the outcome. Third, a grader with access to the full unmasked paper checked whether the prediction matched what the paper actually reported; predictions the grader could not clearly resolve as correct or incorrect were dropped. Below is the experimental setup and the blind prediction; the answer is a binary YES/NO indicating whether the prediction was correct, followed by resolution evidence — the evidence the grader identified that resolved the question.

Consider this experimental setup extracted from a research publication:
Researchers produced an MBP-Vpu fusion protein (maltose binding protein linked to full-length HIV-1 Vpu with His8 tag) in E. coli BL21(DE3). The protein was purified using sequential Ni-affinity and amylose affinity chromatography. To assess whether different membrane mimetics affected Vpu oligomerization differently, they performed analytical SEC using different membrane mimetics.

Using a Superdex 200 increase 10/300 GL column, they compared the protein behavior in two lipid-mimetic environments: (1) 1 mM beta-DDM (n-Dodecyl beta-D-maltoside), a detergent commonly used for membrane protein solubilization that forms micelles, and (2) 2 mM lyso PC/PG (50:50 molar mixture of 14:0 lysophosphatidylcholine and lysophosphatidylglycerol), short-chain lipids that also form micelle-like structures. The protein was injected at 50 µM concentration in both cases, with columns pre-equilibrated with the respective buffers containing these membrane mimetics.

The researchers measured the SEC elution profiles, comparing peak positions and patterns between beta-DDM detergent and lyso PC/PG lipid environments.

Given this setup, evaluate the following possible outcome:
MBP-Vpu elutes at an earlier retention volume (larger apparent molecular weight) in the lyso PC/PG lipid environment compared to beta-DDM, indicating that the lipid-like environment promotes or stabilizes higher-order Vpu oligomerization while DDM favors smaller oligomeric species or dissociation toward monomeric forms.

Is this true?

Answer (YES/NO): NO